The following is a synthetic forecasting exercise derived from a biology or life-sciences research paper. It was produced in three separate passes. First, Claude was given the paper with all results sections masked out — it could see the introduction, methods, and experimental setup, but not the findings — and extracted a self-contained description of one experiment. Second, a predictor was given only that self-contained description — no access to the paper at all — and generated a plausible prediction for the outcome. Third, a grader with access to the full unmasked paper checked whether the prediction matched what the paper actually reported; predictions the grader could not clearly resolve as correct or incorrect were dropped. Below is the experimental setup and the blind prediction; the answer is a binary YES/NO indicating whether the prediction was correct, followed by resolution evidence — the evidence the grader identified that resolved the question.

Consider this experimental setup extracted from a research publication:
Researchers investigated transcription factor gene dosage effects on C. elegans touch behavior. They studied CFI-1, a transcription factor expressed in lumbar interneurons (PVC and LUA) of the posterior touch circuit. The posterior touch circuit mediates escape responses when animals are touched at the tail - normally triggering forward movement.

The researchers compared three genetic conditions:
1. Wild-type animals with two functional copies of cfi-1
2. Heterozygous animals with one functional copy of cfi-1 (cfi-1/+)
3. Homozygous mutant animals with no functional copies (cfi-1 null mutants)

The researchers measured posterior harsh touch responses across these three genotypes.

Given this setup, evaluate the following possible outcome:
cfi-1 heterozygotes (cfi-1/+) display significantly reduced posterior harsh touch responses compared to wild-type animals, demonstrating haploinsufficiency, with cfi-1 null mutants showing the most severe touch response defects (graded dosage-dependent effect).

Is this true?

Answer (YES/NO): NO